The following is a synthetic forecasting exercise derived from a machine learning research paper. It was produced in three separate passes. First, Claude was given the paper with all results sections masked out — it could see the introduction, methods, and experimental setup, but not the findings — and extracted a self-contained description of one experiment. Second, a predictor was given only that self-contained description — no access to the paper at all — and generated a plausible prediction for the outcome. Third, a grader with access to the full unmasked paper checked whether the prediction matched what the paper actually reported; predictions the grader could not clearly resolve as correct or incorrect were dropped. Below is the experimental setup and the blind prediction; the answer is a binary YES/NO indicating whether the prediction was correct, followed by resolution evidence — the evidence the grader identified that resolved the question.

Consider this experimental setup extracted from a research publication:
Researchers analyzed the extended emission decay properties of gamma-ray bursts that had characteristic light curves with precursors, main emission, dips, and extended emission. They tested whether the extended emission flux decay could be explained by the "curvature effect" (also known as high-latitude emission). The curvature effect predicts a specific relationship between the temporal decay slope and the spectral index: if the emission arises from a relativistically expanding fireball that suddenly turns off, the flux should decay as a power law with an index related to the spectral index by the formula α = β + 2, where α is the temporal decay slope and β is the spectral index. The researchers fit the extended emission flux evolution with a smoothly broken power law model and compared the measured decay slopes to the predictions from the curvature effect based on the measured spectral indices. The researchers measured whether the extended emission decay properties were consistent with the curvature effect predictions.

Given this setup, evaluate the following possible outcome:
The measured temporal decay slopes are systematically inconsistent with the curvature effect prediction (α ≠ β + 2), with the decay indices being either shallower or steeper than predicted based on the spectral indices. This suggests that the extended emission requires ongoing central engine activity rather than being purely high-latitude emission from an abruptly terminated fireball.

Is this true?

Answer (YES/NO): YES